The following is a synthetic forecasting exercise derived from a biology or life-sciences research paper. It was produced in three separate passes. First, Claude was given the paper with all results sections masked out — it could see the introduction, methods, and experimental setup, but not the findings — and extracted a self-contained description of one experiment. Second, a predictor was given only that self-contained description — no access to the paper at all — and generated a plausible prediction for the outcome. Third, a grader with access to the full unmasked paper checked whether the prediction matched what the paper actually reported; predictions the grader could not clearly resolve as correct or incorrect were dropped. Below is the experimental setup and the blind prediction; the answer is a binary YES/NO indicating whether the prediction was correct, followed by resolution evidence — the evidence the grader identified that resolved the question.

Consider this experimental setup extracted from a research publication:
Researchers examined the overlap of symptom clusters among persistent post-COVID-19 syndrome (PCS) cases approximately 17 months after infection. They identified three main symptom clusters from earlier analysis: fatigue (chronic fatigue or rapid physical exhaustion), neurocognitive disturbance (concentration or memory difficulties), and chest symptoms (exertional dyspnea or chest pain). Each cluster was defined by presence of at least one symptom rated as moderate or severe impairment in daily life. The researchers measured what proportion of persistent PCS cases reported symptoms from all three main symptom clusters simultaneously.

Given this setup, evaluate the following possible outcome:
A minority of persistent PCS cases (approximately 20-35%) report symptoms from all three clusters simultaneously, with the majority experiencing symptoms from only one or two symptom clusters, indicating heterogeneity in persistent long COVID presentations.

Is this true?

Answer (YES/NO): YES